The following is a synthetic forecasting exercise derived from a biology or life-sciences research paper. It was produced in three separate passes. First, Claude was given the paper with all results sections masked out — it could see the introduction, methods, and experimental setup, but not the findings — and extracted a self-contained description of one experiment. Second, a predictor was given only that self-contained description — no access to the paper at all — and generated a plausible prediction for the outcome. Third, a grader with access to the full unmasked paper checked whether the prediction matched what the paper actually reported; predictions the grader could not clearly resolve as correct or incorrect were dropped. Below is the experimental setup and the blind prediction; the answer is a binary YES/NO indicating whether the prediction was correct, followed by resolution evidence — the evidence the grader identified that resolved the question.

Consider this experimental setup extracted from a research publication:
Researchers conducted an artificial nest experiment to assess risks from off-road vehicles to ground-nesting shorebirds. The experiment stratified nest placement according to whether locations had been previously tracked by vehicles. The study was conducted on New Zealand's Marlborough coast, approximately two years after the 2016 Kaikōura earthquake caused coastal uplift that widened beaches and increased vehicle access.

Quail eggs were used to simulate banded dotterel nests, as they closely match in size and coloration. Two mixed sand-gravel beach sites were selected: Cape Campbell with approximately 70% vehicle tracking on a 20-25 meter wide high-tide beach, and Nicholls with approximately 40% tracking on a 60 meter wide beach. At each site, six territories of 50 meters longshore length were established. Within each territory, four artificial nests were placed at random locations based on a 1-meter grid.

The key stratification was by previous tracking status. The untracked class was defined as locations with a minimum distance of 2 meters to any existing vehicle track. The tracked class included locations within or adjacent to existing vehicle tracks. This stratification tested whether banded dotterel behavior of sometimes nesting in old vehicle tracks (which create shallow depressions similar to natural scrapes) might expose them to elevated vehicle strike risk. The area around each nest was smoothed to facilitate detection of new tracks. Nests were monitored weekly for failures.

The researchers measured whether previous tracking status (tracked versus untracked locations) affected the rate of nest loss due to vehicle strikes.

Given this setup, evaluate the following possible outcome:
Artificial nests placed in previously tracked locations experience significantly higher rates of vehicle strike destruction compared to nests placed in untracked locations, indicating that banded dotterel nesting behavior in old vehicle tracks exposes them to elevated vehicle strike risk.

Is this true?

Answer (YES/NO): YES